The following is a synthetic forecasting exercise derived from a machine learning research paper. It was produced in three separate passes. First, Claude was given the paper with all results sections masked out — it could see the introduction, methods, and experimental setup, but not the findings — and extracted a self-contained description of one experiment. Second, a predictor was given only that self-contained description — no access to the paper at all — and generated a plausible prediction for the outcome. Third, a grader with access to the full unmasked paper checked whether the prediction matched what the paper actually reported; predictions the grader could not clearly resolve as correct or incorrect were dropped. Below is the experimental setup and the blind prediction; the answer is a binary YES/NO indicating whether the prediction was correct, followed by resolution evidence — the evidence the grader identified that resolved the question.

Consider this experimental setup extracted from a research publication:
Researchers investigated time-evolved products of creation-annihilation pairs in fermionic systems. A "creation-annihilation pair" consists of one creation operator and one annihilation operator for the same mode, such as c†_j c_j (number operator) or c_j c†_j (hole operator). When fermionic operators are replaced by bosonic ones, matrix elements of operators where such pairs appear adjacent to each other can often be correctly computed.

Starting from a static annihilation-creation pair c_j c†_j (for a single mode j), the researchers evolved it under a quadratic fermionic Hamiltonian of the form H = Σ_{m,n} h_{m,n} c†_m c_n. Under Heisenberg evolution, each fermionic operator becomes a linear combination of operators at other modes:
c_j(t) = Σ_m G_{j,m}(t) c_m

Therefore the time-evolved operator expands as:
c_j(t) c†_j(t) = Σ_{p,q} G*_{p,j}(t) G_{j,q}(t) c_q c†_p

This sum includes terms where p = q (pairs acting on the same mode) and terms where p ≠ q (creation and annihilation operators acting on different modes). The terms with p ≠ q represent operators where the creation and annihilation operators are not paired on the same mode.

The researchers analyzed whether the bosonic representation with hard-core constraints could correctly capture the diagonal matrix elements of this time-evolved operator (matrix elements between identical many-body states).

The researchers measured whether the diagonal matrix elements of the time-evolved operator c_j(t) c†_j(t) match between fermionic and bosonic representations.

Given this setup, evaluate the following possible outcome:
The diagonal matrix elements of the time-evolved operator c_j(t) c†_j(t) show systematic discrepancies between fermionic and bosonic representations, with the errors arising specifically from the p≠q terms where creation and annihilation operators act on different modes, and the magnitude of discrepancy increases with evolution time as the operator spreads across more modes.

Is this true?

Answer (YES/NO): NO